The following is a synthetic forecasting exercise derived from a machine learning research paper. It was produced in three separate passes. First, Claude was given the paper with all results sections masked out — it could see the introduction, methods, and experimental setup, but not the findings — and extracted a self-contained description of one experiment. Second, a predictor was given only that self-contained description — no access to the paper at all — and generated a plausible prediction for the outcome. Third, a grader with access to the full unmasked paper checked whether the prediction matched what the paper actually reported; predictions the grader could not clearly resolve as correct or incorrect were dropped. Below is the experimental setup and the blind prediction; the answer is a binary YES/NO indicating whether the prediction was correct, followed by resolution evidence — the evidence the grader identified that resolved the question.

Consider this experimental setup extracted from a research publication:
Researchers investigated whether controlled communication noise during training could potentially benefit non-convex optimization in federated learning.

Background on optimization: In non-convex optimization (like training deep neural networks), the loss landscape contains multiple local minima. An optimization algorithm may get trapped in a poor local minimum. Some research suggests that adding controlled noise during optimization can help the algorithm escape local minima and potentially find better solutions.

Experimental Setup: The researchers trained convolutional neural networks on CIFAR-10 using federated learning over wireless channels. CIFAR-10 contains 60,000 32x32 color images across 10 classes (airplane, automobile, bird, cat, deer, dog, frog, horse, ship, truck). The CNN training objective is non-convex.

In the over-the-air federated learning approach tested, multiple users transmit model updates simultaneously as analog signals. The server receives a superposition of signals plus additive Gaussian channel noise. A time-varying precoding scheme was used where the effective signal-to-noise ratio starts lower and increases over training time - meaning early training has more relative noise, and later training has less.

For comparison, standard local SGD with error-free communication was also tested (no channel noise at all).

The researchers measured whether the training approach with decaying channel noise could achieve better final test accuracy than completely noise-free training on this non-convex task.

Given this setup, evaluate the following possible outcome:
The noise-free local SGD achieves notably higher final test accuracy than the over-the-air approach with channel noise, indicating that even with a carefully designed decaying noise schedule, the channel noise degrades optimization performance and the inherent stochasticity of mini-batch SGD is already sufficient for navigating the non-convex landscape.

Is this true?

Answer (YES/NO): NO